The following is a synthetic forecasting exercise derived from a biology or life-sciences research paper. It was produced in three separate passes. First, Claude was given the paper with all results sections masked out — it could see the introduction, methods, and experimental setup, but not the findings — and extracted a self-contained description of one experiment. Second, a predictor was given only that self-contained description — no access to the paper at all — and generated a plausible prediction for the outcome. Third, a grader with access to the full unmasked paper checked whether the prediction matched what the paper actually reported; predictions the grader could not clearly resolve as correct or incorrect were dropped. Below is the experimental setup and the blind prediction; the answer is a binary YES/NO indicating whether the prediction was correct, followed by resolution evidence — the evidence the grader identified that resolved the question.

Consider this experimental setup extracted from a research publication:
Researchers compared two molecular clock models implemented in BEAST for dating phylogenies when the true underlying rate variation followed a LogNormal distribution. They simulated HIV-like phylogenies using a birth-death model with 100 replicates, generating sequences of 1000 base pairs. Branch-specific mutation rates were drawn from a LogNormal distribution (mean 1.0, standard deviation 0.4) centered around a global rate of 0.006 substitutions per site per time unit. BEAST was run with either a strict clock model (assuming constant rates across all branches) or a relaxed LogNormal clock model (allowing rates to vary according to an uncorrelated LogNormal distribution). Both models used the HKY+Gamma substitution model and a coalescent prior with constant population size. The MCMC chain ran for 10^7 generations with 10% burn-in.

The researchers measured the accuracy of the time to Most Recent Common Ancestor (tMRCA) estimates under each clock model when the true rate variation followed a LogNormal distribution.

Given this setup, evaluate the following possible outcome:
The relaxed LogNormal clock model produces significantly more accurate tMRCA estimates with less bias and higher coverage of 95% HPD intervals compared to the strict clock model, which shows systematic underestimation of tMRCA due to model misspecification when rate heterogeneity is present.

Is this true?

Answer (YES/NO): NO